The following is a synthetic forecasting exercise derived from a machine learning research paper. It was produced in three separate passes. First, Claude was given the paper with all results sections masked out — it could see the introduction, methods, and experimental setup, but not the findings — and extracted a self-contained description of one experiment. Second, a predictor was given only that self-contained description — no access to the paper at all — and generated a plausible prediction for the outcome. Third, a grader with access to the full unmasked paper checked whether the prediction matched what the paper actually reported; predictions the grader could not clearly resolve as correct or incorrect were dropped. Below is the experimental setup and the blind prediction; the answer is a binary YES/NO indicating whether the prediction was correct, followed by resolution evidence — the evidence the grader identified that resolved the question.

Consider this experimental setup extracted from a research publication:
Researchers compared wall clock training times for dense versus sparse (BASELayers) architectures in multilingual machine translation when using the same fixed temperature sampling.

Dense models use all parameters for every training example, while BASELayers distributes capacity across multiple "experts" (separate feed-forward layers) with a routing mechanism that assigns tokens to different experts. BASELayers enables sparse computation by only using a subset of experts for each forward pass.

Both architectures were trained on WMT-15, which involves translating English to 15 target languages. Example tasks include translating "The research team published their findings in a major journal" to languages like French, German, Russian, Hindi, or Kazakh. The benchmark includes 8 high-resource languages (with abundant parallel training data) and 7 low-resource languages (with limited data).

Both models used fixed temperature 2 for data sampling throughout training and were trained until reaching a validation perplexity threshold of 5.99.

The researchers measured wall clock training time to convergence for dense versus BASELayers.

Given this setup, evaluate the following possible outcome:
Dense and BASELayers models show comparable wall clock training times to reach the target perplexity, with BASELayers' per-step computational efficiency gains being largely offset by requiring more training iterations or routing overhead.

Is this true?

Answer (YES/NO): NO